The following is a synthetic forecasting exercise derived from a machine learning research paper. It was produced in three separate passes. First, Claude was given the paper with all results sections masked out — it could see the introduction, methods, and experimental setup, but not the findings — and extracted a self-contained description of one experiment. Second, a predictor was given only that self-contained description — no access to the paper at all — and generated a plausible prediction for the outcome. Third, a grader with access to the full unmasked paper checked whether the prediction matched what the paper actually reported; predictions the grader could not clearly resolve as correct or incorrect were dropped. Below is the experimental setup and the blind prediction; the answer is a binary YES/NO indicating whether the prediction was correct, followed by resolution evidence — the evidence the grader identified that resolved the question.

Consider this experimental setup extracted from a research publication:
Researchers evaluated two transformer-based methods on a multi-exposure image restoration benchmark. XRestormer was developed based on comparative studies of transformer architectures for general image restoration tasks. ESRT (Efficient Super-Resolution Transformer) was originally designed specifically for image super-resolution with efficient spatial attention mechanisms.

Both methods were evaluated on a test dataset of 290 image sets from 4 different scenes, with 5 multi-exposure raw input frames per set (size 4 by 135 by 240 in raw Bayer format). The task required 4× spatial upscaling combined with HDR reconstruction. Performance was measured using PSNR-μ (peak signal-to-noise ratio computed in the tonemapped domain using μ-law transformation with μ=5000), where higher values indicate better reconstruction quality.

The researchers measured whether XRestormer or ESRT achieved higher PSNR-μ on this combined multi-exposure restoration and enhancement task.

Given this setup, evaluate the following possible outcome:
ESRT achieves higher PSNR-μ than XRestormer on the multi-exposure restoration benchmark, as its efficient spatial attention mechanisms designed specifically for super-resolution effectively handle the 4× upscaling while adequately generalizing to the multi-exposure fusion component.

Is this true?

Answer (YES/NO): YES